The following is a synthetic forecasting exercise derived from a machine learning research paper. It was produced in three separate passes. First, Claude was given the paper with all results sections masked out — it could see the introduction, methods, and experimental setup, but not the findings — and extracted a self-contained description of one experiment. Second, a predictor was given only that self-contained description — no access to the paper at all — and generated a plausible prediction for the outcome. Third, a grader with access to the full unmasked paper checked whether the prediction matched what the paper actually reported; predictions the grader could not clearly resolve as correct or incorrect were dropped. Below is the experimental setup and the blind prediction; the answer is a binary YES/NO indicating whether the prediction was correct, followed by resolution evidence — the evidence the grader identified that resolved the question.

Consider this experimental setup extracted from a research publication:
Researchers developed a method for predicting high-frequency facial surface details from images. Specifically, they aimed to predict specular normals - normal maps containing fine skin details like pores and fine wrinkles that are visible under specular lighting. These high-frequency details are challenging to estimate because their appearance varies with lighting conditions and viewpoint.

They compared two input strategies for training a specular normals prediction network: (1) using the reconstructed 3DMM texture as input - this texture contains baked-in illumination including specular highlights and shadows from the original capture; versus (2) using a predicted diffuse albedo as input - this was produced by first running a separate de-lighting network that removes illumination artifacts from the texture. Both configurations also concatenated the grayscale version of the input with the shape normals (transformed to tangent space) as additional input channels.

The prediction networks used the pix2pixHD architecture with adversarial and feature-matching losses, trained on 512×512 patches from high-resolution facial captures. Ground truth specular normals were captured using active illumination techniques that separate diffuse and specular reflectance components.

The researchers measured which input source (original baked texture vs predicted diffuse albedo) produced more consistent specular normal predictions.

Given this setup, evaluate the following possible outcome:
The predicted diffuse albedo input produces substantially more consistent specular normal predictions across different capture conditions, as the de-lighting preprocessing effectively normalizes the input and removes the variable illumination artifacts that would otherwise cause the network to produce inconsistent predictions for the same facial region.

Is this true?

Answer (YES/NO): YES